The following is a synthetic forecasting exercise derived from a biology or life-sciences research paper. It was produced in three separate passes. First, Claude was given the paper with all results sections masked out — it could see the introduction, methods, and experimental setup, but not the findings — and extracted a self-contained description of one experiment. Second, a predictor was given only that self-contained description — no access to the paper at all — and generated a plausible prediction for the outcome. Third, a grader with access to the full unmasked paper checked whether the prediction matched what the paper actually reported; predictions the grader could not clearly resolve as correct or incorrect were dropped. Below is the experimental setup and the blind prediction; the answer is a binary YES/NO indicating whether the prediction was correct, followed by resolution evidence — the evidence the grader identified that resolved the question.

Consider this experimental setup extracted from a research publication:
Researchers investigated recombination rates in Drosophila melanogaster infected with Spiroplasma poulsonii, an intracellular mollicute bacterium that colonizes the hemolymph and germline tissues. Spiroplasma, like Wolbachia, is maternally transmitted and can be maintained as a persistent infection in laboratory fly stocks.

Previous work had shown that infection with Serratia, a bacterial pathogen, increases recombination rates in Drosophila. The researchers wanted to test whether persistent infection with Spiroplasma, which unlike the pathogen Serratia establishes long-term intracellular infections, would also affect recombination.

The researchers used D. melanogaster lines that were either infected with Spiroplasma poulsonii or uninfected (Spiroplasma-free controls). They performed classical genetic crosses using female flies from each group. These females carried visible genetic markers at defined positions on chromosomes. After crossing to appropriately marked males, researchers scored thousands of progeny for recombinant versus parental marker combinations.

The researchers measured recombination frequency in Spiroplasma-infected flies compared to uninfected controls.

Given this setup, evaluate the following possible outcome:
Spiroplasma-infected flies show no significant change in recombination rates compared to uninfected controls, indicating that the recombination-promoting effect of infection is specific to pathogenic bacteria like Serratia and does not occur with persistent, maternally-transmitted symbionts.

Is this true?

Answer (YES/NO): NO